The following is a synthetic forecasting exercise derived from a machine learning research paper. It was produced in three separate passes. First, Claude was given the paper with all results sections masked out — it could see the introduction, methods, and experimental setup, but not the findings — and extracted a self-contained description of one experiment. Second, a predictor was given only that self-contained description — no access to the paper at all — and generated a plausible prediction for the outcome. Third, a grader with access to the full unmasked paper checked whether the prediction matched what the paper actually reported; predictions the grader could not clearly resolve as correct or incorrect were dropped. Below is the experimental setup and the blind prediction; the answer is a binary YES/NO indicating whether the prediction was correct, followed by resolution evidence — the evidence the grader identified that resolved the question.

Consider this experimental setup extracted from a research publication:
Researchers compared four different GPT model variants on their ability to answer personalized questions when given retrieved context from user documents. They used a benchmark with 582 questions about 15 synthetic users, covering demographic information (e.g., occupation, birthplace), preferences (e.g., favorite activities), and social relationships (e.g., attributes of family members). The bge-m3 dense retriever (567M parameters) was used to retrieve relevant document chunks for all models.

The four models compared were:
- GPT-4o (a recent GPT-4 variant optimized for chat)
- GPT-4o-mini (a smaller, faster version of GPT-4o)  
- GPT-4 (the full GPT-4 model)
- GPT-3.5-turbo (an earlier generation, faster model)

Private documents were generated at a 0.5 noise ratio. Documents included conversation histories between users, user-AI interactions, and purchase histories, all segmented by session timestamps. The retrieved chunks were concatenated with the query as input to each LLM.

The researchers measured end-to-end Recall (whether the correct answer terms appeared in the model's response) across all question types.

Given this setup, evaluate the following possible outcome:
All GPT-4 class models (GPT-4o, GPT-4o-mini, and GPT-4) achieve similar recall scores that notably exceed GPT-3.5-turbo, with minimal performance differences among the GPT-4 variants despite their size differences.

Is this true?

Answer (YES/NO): NO